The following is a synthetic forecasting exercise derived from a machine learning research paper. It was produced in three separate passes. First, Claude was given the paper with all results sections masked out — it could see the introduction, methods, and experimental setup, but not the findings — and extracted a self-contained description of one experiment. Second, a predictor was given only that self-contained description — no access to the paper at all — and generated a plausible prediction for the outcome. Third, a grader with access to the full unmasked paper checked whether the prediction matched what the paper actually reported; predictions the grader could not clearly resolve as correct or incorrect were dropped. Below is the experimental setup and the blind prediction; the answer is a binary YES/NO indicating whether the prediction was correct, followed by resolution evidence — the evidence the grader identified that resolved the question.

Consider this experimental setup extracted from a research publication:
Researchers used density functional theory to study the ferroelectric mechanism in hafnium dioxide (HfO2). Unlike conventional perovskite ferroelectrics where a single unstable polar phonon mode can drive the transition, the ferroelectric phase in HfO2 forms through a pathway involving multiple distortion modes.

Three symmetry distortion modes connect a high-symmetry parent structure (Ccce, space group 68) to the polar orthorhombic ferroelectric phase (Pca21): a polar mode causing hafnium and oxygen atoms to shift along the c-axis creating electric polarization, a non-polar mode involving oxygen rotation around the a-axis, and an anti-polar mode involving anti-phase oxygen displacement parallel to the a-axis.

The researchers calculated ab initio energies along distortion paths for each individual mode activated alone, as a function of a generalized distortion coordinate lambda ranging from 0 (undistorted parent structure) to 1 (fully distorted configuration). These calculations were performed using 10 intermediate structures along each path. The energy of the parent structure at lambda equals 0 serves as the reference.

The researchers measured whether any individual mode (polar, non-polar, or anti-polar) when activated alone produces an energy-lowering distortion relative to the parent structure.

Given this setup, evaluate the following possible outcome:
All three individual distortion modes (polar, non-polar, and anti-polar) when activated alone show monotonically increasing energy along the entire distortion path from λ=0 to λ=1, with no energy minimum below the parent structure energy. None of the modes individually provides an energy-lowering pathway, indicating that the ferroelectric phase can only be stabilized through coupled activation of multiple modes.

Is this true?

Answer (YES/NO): NO